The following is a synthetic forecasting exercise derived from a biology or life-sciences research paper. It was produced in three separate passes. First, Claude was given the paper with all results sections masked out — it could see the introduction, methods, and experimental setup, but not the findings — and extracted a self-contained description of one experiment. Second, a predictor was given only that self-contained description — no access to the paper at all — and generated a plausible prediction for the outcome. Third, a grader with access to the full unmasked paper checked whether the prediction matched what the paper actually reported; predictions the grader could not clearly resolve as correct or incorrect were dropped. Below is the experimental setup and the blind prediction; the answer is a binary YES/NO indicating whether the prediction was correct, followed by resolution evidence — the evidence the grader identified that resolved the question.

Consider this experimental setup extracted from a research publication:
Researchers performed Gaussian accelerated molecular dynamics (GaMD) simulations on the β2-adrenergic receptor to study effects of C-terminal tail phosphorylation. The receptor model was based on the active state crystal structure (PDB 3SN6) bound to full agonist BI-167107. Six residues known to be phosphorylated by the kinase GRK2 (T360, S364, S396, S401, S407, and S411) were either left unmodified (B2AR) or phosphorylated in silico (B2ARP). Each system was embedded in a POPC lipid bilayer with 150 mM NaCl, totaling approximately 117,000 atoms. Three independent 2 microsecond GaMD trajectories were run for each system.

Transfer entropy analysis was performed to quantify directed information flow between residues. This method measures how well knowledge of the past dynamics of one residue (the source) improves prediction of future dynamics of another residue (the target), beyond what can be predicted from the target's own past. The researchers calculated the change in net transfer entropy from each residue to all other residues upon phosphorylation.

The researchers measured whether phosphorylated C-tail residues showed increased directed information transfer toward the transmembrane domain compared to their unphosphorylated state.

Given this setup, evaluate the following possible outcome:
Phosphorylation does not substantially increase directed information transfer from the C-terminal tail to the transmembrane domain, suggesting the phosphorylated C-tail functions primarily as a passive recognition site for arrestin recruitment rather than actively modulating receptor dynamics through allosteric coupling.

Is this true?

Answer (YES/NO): NO